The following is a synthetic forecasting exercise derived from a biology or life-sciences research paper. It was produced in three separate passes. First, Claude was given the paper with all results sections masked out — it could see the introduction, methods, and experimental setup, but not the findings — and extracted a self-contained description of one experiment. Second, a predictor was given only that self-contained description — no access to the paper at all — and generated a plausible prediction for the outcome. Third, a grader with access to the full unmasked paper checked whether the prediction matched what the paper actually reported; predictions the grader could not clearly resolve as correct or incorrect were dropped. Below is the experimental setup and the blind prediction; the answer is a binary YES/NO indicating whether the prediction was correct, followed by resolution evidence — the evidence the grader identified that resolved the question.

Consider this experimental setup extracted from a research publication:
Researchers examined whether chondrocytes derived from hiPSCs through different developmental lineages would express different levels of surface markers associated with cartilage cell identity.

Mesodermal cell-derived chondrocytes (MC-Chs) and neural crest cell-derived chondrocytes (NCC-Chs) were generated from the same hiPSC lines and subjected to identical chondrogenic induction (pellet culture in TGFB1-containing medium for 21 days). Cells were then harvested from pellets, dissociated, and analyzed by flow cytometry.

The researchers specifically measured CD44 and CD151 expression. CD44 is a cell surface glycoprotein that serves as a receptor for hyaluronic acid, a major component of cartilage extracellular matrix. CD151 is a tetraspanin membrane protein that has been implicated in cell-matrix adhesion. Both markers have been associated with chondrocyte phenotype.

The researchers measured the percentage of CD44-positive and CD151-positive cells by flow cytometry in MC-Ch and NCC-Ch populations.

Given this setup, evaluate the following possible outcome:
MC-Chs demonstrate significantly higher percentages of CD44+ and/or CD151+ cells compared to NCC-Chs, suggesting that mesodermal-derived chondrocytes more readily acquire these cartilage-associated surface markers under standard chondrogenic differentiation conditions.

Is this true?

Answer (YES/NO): YES